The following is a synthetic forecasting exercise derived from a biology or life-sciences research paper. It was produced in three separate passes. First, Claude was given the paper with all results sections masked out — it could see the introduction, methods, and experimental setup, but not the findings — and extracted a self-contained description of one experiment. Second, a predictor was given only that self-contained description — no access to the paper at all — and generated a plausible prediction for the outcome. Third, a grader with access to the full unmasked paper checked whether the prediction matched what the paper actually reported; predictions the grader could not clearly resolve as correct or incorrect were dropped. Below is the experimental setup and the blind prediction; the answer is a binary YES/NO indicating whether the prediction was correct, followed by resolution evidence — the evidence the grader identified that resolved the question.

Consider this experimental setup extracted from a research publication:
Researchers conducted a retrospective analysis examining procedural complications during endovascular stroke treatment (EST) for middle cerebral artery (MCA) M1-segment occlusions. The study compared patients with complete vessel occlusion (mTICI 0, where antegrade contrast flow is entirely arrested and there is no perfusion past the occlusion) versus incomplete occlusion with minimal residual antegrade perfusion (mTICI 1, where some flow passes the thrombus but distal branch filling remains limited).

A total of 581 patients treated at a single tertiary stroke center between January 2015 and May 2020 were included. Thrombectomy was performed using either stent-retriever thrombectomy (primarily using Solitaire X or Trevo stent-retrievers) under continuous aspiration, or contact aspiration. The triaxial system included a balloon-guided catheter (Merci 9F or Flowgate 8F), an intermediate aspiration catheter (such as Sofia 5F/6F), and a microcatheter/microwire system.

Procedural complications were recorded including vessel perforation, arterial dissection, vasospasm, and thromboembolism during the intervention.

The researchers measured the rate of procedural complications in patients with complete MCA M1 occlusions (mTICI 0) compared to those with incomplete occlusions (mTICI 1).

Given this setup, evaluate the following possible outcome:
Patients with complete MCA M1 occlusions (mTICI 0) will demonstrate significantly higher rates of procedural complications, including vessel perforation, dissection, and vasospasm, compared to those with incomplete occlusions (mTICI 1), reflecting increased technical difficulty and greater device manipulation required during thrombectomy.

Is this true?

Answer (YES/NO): NO